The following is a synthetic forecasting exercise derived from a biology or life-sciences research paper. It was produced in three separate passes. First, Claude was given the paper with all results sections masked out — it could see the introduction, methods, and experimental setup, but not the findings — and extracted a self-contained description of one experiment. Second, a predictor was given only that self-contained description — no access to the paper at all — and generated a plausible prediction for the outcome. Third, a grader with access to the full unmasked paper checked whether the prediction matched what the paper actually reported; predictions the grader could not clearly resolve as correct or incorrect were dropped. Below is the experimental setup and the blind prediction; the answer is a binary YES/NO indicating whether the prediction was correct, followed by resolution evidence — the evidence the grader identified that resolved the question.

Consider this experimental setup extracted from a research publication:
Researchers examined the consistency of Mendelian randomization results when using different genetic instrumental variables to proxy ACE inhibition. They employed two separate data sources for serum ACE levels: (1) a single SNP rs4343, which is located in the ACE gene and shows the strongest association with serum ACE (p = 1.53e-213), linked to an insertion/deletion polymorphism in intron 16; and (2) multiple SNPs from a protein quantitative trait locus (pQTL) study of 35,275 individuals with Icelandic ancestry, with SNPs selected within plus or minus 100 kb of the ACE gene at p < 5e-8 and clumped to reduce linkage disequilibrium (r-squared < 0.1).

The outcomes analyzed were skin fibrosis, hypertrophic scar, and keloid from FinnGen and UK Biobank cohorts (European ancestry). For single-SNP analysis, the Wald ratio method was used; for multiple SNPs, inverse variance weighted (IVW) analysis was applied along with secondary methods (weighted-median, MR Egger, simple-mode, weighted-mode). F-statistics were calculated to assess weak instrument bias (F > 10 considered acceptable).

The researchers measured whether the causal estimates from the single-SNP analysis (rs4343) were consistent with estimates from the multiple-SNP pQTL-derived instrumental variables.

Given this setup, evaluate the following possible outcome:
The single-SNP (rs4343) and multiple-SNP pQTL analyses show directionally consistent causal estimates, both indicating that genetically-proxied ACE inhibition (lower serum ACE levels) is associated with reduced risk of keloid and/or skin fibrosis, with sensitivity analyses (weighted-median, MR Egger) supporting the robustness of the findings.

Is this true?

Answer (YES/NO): NO